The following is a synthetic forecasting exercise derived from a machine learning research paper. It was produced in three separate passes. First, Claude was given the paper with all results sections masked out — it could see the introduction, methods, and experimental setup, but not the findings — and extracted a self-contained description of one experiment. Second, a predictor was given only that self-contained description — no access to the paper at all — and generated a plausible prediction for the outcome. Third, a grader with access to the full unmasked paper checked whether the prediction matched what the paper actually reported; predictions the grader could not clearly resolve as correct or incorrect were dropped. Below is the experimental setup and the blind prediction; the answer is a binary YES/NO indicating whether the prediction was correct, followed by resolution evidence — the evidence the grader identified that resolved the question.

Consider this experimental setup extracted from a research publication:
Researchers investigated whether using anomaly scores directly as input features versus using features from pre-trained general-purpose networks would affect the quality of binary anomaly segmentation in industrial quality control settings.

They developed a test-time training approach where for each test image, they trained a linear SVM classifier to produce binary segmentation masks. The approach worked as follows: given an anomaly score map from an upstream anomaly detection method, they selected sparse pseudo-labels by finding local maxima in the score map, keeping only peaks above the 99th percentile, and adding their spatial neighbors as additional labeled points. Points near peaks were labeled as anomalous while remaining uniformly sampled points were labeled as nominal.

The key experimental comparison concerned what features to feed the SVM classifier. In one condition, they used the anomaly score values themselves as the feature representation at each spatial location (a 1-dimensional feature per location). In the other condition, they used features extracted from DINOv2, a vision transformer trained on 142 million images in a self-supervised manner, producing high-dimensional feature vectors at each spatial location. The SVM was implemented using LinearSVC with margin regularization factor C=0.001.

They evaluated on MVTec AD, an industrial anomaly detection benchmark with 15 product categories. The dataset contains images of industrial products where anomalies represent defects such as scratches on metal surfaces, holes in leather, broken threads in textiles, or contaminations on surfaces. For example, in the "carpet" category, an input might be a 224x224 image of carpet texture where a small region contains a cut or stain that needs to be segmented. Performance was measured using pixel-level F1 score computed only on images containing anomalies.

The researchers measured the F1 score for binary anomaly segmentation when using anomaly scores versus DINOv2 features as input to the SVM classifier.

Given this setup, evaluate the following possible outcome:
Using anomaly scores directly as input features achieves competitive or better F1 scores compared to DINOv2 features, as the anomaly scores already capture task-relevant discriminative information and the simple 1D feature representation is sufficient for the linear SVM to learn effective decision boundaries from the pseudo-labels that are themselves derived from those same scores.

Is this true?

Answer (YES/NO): NO